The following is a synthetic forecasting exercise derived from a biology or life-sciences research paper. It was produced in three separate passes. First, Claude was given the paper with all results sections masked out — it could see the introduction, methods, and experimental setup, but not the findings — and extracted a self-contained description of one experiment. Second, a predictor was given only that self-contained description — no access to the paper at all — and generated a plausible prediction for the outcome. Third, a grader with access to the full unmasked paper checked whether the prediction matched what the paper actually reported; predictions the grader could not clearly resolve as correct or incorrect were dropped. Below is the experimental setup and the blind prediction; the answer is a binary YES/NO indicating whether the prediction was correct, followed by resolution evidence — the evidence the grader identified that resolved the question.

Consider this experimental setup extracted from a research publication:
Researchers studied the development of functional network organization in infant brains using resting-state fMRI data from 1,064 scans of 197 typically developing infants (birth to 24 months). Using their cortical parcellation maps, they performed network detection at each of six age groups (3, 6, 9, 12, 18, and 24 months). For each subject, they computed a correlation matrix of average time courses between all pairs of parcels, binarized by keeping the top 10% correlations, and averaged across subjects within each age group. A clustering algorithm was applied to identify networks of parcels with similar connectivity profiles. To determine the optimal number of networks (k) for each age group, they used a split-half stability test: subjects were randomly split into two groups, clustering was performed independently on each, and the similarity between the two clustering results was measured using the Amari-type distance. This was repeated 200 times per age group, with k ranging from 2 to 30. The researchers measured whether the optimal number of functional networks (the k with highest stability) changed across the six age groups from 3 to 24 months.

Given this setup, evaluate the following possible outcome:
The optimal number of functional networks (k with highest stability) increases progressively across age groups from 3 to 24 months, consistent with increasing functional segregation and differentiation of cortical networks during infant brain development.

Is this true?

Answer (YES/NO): NO